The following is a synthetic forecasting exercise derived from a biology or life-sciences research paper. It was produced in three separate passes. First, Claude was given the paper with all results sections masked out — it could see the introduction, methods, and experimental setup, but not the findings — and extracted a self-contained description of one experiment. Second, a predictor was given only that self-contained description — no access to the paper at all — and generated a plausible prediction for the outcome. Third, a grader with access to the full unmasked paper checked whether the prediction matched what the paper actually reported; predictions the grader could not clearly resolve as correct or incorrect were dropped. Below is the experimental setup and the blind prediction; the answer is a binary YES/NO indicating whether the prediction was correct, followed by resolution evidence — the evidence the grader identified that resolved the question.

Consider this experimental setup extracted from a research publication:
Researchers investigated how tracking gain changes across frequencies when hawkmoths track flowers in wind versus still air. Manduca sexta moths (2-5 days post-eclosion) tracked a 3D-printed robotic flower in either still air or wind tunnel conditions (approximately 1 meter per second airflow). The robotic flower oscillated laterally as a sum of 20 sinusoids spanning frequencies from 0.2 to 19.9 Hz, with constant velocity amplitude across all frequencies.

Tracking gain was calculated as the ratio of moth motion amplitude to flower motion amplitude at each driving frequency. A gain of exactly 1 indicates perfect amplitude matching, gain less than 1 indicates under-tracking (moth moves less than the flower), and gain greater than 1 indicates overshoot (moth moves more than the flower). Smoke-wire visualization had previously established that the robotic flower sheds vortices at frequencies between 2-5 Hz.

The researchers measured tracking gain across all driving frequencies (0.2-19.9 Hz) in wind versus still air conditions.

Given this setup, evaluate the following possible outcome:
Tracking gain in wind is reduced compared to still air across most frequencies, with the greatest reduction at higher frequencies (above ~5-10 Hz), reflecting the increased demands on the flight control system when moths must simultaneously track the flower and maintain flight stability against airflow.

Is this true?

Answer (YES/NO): NO